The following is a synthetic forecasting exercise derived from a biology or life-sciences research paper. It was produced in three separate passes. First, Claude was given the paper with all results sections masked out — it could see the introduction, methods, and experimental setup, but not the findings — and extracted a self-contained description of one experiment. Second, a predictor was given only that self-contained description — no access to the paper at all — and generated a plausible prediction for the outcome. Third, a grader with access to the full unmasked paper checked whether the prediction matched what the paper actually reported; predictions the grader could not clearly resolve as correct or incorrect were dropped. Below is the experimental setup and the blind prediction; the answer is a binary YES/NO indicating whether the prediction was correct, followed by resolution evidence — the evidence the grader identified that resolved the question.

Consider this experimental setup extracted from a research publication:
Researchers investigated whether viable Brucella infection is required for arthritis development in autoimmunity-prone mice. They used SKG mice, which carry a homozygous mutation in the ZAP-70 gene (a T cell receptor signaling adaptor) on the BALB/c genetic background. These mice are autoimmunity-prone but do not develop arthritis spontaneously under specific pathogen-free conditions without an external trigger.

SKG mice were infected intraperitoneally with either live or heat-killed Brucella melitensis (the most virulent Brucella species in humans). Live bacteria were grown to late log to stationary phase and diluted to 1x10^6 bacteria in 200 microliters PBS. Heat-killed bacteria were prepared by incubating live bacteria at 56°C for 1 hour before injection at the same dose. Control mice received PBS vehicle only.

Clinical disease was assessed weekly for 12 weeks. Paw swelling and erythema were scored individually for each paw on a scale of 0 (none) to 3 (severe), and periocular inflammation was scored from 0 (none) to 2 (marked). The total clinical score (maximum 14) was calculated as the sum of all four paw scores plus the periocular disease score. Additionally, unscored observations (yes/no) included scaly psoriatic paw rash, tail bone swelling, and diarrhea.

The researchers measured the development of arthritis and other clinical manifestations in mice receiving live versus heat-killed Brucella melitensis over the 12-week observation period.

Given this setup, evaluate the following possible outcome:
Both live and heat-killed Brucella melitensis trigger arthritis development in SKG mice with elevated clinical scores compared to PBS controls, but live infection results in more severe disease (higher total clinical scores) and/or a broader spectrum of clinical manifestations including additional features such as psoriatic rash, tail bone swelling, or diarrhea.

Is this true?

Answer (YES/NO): NO